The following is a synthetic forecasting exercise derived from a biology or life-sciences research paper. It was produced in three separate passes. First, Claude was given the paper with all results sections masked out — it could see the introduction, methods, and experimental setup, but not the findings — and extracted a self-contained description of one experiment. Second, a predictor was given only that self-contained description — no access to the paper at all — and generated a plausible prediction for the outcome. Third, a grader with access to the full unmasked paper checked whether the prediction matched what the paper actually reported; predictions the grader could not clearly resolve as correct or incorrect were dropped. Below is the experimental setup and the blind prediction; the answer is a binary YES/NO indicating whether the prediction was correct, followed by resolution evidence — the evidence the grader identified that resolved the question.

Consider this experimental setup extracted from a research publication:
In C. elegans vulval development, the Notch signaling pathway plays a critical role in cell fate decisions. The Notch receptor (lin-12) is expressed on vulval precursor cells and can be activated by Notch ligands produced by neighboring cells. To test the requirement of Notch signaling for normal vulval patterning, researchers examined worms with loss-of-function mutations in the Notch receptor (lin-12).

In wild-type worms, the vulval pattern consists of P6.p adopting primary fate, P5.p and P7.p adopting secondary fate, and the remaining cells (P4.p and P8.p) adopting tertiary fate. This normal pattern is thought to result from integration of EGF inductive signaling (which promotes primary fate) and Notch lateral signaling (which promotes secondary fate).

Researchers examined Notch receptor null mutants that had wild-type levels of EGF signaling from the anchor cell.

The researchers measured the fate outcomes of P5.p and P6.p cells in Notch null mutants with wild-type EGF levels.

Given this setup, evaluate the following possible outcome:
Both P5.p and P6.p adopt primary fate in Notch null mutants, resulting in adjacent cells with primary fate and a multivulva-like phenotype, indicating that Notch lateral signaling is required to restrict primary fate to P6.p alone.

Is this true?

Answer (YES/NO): NO